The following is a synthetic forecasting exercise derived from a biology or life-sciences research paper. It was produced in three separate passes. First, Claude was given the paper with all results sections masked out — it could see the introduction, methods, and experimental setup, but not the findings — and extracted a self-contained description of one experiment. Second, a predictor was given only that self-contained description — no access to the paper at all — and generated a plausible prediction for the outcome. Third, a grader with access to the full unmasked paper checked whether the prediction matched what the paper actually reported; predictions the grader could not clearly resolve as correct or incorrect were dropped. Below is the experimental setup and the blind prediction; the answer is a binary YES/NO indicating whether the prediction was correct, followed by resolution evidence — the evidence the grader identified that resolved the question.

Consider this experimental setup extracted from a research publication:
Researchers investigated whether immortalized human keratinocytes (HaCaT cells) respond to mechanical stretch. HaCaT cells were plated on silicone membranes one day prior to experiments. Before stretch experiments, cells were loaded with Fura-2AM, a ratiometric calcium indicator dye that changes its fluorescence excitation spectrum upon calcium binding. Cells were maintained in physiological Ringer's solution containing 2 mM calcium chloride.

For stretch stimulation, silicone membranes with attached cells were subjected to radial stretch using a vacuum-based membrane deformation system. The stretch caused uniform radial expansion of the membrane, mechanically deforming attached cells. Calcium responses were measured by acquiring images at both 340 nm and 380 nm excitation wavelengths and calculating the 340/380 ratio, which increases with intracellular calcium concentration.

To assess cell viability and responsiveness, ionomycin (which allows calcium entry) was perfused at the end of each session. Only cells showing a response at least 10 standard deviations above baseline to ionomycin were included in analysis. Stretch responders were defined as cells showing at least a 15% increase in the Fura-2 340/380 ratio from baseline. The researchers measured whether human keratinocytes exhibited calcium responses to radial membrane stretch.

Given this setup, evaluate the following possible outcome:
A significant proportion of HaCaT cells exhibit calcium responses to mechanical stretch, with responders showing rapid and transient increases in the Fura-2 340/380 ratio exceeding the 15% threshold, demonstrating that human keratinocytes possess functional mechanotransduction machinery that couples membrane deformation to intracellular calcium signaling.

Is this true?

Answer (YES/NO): YES